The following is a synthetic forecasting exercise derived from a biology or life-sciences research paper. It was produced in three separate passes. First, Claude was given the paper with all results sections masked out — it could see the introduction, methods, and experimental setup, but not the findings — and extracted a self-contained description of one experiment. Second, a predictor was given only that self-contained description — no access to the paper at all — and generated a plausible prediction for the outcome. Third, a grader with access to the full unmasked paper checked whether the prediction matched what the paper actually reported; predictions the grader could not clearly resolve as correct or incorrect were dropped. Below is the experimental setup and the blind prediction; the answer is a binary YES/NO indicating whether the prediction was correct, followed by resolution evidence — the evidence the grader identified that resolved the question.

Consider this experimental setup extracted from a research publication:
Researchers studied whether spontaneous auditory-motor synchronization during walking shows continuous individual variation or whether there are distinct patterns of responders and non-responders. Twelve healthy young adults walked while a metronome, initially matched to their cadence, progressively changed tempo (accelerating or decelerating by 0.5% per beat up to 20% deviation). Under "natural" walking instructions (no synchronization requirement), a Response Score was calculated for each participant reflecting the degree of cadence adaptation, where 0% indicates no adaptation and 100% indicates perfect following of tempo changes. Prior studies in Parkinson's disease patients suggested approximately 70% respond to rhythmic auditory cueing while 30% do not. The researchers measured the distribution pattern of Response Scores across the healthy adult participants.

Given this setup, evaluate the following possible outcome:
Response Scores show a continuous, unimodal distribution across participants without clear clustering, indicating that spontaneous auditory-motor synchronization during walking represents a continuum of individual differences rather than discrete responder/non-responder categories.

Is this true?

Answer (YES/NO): NO